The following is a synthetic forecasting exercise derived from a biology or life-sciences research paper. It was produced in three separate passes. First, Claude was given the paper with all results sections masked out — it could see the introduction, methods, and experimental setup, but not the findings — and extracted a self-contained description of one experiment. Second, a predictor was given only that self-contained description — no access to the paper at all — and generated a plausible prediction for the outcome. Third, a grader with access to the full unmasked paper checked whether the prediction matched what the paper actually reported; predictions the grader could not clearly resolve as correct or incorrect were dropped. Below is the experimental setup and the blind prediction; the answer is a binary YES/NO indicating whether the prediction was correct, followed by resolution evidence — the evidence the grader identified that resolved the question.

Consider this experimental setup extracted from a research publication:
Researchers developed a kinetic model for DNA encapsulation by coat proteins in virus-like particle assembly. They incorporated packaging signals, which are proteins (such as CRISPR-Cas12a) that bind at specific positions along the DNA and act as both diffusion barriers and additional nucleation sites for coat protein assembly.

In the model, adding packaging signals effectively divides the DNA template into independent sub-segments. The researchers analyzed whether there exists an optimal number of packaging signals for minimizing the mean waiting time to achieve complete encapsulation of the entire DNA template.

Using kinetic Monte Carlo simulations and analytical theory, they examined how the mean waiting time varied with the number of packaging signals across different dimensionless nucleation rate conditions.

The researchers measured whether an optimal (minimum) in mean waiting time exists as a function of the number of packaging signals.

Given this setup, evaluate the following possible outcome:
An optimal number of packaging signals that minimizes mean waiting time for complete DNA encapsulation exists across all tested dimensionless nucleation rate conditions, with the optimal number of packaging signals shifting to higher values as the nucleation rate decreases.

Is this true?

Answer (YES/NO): NO